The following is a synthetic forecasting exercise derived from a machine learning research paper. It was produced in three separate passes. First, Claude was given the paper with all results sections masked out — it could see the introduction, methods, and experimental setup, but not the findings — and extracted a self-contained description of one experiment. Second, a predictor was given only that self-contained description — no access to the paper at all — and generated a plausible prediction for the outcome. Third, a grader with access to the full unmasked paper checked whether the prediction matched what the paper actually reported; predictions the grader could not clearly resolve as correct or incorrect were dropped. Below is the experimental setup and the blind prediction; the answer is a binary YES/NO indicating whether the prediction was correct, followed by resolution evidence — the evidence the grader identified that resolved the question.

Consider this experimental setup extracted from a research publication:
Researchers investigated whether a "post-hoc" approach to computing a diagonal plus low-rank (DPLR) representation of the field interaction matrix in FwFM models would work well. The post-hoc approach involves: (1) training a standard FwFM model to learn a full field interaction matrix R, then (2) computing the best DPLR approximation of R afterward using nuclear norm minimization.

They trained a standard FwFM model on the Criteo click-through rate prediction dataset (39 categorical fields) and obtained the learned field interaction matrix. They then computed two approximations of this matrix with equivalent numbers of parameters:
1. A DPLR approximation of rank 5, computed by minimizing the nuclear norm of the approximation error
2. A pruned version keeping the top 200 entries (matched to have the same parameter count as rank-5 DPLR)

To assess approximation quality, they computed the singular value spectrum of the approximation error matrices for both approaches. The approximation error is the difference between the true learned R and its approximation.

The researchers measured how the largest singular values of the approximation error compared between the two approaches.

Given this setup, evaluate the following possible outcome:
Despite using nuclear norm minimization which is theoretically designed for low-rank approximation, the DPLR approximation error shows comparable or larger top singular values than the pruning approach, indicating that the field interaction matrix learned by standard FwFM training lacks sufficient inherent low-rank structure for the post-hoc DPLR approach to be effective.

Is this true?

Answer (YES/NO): YES